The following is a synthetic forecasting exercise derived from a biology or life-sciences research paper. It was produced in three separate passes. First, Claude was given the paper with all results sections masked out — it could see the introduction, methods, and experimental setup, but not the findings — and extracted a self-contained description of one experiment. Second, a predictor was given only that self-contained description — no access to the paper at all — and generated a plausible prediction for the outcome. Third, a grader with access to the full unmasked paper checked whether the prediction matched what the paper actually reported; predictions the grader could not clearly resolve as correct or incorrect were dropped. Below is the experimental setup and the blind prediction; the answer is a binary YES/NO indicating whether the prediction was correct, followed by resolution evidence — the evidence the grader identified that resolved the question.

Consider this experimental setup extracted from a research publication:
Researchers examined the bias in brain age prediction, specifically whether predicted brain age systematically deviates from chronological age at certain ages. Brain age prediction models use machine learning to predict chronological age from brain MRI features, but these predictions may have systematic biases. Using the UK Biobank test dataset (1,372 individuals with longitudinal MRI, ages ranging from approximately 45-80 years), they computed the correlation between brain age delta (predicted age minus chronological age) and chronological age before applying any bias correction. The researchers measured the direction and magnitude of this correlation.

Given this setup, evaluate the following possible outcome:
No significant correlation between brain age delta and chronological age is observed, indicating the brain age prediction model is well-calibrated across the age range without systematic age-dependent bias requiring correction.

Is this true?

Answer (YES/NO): NO